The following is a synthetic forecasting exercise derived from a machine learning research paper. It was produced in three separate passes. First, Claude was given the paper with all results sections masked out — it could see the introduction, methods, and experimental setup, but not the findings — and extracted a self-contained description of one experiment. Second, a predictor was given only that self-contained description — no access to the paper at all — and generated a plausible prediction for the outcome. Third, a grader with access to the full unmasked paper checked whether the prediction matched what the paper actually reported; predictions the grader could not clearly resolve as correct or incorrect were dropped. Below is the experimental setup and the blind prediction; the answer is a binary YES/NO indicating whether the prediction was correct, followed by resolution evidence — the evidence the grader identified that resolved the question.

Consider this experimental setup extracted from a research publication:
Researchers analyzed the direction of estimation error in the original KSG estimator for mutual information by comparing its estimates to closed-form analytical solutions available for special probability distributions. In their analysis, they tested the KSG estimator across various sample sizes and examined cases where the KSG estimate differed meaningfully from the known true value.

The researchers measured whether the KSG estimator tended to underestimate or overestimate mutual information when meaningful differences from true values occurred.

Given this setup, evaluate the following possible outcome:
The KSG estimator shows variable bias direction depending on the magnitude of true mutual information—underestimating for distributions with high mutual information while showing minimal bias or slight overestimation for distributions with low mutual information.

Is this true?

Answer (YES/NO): NO